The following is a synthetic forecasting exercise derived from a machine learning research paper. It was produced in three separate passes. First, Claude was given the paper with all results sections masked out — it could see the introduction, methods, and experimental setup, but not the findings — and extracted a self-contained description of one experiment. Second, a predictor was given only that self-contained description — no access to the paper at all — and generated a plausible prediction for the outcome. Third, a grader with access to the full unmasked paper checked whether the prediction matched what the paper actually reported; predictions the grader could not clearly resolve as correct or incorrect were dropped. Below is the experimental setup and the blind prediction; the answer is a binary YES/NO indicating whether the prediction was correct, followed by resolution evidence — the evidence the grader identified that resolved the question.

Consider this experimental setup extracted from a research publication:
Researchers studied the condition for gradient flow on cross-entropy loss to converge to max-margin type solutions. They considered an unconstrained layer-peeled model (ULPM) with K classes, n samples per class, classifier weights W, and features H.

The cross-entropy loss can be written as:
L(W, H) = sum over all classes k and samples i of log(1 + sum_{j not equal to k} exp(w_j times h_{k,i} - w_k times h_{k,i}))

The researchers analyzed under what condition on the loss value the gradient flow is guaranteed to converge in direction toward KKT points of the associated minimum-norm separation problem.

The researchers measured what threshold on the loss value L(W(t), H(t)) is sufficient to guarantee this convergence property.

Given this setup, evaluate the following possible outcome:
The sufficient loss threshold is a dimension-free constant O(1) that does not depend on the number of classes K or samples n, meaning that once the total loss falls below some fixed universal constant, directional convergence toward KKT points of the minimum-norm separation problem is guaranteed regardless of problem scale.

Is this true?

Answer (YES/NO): YES